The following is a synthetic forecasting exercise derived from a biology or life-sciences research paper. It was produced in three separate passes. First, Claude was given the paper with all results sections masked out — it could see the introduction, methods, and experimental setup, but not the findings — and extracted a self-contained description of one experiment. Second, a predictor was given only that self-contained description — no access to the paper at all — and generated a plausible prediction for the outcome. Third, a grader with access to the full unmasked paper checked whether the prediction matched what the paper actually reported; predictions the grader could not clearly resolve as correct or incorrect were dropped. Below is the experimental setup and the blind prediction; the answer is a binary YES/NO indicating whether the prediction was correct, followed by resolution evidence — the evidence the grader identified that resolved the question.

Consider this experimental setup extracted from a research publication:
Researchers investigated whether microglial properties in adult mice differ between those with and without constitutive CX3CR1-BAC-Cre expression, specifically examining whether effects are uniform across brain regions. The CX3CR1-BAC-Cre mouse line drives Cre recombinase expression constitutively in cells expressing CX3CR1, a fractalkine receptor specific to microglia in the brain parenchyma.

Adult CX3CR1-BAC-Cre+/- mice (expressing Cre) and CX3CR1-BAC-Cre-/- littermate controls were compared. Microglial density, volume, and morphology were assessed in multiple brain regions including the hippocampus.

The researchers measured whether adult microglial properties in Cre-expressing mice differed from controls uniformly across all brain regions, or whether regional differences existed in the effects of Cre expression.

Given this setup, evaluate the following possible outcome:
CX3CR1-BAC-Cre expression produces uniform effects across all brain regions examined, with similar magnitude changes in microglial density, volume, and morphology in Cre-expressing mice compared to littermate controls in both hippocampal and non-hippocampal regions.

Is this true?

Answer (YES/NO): NO